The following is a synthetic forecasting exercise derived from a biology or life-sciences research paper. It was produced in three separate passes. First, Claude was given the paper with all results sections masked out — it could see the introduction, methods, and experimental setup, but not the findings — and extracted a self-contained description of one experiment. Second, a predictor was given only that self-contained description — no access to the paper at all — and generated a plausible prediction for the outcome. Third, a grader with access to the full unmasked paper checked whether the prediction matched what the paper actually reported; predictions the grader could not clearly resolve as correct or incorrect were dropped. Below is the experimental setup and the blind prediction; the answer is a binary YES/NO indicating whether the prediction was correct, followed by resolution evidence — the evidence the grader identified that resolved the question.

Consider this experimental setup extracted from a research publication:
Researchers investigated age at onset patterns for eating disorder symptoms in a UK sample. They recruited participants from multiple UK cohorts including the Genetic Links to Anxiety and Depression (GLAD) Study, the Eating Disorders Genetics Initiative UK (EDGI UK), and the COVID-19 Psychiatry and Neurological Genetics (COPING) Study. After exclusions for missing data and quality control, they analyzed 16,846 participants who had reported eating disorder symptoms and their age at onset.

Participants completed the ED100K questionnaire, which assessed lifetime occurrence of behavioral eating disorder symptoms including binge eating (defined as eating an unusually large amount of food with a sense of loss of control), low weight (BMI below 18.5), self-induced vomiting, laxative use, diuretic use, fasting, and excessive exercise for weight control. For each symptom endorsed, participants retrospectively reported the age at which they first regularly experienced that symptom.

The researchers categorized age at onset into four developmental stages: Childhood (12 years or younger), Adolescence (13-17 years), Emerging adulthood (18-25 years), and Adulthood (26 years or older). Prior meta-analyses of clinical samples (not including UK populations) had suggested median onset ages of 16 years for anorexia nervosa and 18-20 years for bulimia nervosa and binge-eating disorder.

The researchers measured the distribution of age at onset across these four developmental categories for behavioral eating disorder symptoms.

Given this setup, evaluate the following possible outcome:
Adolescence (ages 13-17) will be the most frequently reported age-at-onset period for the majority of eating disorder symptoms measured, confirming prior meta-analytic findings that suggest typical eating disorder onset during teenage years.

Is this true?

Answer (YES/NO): NO